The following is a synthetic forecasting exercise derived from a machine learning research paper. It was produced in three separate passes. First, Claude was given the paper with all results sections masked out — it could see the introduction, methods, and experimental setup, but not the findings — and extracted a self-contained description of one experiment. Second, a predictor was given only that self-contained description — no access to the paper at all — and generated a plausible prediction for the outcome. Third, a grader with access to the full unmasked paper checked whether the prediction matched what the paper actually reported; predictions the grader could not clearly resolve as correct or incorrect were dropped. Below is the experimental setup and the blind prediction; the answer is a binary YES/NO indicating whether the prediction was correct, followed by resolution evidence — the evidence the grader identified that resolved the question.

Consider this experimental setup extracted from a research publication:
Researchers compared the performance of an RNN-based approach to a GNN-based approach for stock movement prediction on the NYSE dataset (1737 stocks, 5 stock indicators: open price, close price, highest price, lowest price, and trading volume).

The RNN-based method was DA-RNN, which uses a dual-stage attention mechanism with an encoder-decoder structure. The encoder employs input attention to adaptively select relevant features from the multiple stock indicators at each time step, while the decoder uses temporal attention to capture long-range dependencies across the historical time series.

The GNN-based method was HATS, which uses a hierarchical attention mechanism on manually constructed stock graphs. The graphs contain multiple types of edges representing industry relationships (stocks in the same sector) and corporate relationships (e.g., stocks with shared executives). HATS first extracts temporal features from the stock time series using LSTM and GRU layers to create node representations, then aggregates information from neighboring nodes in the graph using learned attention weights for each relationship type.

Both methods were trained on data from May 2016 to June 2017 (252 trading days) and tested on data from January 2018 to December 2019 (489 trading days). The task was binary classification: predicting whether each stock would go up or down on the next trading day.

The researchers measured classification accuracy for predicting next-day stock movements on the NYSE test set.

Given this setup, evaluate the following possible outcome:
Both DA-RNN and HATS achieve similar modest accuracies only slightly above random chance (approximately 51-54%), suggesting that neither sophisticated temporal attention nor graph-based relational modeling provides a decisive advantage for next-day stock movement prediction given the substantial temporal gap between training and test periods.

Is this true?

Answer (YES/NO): NO